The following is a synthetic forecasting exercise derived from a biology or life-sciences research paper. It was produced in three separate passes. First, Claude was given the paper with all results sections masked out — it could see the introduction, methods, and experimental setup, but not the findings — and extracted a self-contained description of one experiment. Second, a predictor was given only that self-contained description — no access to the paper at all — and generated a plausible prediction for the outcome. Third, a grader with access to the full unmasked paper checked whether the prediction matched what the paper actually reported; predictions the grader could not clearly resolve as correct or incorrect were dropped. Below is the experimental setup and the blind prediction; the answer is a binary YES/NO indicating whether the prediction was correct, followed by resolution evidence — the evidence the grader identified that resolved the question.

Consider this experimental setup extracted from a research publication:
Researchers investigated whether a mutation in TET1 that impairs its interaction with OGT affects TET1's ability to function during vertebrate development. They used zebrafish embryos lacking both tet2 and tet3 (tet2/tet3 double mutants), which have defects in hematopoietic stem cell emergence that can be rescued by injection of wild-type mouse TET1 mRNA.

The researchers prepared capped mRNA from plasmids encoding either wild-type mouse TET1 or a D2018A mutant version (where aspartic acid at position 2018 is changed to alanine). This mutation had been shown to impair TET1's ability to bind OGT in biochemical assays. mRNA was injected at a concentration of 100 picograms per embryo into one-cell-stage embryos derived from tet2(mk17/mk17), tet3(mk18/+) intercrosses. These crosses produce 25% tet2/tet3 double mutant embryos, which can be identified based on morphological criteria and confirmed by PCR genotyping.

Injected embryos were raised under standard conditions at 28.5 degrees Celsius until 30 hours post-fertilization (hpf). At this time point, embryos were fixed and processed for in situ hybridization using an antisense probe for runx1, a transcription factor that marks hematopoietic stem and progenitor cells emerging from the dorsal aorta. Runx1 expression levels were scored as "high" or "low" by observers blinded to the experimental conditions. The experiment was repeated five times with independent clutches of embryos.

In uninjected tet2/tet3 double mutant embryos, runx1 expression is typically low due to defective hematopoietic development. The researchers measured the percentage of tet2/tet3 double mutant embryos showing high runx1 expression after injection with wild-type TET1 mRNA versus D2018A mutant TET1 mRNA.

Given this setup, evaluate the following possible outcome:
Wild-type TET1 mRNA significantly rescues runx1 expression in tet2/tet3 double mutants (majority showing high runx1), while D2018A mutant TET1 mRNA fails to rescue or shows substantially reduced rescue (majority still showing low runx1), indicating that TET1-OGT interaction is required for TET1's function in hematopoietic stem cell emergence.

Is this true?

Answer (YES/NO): YES